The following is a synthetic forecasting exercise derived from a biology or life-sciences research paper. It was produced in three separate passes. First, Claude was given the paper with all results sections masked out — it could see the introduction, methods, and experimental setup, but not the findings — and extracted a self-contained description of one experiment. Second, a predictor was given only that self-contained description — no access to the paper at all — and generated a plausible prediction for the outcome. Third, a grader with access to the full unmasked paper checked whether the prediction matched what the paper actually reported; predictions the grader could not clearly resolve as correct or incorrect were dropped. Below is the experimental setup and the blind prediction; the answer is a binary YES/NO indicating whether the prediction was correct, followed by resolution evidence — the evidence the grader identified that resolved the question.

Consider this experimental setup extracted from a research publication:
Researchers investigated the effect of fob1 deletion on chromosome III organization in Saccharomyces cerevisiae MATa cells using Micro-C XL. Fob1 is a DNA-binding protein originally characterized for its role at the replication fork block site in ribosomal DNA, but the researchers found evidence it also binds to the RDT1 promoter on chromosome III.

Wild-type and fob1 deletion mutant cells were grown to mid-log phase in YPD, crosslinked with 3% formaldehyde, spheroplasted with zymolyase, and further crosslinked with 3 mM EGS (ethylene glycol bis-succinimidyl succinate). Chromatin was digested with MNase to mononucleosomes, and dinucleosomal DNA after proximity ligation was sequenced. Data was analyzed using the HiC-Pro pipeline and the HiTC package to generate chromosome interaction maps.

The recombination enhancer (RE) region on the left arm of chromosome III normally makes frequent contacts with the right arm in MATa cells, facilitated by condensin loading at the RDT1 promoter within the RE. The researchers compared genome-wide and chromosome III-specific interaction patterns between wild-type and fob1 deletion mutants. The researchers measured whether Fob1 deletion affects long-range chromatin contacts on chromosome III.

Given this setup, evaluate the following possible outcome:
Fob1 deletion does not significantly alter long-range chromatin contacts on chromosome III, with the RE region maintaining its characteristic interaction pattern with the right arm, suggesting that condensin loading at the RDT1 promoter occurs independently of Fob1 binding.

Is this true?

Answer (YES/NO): NO